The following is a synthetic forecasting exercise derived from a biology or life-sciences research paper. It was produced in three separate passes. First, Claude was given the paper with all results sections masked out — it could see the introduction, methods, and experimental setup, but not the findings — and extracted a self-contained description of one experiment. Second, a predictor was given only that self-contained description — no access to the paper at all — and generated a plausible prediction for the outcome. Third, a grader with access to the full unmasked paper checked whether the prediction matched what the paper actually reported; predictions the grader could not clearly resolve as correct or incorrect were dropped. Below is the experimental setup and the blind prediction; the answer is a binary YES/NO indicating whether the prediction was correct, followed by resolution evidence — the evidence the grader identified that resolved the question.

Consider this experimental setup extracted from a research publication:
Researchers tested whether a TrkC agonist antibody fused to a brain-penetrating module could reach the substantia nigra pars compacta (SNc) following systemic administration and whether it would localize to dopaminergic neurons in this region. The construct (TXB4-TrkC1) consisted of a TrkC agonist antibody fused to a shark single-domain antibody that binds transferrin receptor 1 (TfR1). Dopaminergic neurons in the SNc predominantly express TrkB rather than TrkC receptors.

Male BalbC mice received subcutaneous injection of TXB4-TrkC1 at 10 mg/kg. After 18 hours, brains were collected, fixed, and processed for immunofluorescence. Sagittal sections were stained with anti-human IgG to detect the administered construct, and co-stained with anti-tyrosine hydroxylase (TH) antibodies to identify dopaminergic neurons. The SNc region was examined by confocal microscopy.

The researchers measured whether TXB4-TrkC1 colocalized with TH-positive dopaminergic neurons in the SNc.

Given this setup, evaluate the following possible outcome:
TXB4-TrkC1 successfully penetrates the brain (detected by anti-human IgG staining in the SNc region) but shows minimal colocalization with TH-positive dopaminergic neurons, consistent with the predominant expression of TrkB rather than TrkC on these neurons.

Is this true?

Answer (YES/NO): NO